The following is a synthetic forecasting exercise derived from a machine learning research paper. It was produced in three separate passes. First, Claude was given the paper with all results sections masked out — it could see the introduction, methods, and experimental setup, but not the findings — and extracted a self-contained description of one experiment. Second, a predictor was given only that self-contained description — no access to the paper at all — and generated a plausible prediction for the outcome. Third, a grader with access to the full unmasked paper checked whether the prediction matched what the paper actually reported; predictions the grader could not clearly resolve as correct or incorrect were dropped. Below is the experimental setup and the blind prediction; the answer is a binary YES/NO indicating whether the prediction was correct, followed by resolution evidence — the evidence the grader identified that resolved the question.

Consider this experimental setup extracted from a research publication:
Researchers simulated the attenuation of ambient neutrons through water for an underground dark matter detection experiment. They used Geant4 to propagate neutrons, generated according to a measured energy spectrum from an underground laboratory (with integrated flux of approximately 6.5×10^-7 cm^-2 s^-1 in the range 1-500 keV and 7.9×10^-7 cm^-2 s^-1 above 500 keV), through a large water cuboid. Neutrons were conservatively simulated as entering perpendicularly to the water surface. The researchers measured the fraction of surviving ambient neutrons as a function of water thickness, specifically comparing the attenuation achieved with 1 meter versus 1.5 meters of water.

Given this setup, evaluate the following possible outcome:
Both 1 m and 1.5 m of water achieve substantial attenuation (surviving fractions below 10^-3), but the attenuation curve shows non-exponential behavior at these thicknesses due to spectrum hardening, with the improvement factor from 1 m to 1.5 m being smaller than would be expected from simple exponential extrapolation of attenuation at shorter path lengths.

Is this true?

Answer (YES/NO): YES